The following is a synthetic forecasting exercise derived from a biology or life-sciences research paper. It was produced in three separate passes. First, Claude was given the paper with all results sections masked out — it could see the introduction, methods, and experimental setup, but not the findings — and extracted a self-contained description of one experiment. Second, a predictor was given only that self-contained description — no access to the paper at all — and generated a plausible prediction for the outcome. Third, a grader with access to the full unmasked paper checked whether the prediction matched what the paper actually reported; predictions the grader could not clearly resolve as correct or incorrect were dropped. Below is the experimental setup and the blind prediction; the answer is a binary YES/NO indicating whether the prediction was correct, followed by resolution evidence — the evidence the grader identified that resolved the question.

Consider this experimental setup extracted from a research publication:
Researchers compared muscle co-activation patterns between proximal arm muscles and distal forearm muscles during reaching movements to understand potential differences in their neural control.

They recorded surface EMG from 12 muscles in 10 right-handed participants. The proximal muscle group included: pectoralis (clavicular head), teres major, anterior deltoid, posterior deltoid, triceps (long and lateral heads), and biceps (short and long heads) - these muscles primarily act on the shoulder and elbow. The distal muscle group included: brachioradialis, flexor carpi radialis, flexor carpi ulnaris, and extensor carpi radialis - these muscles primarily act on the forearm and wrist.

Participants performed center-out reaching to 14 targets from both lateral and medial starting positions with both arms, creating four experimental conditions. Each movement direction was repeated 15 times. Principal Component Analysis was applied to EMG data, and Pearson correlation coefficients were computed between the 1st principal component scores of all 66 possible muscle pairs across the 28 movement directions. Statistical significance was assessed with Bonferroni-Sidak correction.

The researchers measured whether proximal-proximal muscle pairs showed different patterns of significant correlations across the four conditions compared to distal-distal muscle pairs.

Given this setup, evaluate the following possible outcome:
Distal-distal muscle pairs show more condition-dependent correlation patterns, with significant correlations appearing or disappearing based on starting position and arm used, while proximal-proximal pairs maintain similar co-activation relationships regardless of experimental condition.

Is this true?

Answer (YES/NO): NO